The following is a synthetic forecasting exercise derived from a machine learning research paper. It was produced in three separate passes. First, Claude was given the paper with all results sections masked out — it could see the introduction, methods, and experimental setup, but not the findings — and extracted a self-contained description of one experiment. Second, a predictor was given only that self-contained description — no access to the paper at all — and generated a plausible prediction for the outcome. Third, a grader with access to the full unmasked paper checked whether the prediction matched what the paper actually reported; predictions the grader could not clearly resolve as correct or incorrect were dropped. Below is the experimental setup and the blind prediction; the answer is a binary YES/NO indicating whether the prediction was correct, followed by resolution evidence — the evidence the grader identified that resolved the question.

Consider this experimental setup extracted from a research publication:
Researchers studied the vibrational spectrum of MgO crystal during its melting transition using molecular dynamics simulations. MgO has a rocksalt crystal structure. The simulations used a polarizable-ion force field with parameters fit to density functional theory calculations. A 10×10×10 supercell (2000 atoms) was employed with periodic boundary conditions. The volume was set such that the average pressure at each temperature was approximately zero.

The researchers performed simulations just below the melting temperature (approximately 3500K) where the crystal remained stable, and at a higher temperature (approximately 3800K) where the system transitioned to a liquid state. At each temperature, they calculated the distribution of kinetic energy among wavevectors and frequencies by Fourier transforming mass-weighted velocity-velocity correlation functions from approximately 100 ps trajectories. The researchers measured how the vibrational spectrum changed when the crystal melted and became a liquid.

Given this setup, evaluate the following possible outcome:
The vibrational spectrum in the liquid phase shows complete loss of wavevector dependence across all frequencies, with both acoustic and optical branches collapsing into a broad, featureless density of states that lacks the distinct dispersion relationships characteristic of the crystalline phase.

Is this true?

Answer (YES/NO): YES